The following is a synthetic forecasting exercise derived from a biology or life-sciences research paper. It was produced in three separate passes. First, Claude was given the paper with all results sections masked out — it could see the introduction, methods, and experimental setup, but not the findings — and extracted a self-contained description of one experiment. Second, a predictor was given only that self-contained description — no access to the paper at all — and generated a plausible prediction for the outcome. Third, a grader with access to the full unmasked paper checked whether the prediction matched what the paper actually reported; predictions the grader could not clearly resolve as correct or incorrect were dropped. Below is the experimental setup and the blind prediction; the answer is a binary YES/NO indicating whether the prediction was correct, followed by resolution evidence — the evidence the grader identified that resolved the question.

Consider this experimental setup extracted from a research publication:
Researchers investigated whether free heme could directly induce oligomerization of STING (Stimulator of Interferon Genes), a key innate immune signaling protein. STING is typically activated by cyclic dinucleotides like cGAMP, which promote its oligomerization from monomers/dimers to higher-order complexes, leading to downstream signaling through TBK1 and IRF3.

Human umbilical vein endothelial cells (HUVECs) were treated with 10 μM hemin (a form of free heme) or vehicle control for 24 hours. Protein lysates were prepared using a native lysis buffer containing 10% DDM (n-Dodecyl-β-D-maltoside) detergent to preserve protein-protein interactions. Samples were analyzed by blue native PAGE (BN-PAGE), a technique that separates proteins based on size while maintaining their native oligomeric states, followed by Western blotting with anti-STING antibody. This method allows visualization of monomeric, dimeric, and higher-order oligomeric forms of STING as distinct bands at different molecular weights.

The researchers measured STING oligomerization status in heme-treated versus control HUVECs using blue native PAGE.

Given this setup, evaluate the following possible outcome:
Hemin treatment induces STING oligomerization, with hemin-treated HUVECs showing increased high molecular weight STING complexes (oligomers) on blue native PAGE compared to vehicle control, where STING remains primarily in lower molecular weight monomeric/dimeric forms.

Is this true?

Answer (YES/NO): NO